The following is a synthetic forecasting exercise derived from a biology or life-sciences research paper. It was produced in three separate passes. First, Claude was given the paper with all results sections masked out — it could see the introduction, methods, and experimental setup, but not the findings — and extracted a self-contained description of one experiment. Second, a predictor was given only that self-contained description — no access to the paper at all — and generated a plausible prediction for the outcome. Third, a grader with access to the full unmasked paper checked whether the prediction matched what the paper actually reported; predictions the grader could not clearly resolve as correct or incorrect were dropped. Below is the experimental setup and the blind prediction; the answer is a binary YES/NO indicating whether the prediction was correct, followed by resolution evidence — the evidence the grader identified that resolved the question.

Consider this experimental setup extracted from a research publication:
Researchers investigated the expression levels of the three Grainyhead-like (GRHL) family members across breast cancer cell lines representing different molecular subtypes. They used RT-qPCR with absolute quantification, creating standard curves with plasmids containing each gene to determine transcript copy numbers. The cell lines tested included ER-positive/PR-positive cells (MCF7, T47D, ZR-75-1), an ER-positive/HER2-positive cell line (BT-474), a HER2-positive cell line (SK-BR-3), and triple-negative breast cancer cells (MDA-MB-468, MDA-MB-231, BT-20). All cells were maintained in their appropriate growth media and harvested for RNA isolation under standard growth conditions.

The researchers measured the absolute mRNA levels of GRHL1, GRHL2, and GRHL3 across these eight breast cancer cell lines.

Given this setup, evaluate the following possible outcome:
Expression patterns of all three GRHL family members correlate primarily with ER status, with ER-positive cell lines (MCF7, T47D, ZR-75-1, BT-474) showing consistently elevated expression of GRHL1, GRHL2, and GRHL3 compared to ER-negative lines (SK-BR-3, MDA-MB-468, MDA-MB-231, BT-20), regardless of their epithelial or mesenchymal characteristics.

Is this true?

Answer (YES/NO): NO